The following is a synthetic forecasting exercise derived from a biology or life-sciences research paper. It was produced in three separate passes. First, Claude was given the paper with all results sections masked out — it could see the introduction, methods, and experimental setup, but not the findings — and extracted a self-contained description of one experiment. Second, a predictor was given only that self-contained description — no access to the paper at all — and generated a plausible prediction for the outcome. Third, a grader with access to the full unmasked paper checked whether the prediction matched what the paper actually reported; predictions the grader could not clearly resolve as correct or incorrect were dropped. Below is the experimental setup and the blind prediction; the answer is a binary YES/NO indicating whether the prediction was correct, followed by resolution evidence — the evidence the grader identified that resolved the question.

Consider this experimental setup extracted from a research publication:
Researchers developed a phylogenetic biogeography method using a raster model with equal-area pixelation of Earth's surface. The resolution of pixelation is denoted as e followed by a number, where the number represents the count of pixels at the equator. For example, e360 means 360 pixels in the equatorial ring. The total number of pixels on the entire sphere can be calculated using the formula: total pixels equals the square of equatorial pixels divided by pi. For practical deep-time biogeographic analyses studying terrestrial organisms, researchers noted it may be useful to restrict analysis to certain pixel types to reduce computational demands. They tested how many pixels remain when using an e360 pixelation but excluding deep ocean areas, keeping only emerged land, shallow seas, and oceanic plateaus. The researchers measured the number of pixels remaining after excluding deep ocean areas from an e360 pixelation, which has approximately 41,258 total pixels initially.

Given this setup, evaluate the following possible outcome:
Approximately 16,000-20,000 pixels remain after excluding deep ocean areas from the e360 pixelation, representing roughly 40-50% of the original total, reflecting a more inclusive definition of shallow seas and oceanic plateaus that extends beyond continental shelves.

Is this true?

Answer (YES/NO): YES